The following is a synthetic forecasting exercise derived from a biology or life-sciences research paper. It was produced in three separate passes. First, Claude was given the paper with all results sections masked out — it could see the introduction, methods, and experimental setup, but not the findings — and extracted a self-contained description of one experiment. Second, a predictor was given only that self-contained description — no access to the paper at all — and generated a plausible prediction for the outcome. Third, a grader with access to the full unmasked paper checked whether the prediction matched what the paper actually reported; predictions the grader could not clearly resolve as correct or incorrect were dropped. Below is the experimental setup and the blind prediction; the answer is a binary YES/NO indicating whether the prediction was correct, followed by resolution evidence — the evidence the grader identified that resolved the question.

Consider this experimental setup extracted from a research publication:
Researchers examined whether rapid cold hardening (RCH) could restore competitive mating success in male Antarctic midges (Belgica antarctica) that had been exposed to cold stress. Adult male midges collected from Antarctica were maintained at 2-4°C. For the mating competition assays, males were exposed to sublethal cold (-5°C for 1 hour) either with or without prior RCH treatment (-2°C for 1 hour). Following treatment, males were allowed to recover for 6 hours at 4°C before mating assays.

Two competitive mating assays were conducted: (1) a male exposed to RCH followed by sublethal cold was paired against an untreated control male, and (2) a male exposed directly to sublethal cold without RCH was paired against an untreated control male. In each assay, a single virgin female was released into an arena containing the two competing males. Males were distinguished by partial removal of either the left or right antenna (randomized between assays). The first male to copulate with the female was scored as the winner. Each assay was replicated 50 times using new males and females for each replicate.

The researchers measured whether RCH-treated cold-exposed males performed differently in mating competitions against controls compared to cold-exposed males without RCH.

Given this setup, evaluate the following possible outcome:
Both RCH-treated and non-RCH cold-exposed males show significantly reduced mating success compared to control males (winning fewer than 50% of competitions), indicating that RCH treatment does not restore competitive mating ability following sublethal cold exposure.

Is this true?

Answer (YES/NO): NO